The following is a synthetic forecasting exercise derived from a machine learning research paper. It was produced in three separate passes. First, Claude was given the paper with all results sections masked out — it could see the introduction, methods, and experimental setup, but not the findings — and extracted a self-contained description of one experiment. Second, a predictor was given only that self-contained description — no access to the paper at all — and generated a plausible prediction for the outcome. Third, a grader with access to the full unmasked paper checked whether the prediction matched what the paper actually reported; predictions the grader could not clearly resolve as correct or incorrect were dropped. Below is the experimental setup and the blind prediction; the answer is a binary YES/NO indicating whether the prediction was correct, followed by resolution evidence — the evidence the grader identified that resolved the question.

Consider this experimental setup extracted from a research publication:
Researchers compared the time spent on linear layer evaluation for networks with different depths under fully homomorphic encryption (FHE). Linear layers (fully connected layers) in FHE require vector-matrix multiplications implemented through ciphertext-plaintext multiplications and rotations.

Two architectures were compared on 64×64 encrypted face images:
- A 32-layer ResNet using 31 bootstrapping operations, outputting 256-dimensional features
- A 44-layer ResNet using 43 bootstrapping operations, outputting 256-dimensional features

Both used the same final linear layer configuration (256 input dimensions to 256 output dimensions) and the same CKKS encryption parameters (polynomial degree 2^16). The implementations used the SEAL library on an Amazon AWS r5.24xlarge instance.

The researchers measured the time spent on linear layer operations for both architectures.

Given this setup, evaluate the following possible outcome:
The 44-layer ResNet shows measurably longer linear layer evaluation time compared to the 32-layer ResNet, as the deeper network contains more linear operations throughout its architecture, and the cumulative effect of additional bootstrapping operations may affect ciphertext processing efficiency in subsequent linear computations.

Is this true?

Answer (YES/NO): NO